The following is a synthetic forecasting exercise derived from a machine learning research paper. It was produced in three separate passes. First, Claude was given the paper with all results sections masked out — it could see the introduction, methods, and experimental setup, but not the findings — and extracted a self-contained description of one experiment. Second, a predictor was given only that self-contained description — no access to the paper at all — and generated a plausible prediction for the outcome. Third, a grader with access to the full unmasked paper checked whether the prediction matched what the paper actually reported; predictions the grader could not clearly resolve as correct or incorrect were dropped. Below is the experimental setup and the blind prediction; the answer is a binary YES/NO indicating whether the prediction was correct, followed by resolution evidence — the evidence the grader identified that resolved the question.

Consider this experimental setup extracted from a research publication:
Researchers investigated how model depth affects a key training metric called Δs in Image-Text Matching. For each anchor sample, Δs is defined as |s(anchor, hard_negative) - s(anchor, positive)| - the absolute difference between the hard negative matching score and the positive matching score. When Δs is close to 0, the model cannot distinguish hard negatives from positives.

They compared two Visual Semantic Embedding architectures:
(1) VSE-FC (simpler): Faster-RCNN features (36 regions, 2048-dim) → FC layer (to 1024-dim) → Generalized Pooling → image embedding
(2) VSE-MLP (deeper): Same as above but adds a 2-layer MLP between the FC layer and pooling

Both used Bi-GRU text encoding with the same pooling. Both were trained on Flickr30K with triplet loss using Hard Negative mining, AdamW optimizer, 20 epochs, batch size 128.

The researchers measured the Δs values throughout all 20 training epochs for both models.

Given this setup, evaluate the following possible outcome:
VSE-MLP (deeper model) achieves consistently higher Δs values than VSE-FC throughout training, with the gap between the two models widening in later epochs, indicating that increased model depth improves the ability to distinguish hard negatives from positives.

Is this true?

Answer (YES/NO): NO